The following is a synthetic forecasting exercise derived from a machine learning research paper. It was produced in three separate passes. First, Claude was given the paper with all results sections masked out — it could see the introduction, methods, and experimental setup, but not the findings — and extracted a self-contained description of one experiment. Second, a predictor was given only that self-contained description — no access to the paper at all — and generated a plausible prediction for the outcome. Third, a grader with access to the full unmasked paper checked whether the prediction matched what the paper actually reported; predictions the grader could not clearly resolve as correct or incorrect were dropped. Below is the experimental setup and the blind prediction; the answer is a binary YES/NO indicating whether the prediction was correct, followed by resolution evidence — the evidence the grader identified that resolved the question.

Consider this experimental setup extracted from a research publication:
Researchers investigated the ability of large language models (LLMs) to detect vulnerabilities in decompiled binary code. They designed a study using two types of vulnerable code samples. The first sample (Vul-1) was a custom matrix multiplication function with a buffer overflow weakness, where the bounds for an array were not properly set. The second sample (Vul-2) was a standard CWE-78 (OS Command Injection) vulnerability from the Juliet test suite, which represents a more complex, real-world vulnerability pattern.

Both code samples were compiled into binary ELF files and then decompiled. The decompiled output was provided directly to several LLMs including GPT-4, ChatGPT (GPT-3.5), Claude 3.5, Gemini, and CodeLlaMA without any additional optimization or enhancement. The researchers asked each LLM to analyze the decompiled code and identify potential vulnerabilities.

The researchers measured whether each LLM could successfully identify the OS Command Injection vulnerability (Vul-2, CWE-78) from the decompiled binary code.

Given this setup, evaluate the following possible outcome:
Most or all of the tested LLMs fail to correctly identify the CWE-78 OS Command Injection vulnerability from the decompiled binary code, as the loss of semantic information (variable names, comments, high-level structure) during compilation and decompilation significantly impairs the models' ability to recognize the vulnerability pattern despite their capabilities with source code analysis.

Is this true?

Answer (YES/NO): YES